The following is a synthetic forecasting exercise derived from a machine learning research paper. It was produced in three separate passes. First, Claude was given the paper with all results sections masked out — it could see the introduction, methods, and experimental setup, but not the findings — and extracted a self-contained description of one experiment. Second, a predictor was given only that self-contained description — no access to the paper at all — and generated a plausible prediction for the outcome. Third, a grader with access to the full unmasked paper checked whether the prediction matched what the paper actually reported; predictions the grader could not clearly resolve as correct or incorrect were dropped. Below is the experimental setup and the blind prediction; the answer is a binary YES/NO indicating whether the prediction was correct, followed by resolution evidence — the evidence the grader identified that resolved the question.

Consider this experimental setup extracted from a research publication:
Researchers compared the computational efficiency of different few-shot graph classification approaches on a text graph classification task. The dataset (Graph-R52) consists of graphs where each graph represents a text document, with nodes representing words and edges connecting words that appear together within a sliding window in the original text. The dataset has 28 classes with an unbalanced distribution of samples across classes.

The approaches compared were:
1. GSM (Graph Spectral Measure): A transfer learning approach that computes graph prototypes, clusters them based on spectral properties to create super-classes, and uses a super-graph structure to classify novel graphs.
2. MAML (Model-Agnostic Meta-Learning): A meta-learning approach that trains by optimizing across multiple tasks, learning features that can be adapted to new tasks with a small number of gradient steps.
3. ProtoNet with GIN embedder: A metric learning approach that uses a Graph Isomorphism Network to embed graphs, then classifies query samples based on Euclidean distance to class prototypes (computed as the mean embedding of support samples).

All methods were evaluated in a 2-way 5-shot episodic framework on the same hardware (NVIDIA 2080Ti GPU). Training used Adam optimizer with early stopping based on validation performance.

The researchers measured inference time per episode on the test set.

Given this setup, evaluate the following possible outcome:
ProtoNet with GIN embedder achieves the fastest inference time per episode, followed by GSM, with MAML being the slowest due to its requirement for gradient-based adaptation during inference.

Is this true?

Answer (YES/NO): NO